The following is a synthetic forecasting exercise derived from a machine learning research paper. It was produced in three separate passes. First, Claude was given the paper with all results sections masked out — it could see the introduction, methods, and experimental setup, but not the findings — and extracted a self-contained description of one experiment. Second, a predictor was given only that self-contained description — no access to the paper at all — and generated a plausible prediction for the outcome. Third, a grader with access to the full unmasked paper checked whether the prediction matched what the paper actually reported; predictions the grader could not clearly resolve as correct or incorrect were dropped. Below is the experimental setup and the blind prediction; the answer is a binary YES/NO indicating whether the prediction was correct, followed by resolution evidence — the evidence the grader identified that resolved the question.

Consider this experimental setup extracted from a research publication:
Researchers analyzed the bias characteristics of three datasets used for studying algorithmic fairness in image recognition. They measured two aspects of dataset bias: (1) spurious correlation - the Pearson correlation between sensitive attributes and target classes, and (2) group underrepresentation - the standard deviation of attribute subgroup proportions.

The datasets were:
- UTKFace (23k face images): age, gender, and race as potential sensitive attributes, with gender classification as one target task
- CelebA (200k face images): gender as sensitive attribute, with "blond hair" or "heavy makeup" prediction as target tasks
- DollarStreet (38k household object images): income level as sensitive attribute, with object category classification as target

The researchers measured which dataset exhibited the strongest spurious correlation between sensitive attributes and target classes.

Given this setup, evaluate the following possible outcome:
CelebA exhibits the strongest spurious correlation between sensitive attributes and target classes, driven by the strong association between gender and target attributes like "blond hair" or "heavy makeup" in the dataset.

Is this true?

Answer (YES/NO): YES